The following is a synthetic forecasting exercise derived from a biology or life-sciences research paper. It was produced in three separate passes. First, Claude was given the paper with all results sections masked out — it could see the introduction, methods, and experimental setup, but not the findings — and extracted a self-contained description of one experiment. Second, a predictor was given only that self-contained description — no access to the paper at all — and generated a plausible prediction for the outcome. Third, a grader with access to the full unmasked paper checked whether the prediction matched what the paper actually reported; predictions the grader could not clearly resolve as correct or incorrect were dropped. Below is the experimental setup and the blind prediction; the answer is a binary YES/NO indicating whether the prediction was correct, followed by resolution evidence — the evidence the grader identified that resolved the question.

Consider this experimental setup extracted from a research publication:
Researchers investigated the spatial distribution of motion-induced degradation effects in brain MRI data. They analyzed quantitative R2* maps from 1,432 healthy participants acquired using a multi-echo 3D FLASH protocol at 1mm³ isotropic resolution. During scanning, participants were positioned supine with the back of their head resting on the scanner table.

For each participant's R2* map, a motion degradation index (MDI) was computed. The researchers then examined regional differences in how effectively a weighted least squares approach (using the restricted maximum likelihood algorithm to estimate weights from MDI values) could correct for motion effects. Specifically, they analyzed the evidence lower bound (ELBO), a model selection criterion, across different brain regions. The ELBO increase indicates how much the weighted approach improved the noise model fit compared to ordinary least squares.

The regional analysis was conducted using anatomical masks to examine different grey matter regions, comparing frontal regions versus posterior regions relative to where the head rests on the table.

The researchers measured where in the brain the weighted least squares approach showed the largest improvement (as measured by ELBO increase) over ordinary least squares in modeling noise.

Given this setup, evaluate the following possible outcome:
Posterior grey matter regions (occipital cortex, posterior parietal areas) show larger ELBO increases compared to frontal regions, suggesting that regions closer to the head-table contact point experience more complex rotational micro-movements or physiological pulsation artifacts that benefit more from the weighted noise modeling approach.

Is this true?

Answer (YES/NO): NO